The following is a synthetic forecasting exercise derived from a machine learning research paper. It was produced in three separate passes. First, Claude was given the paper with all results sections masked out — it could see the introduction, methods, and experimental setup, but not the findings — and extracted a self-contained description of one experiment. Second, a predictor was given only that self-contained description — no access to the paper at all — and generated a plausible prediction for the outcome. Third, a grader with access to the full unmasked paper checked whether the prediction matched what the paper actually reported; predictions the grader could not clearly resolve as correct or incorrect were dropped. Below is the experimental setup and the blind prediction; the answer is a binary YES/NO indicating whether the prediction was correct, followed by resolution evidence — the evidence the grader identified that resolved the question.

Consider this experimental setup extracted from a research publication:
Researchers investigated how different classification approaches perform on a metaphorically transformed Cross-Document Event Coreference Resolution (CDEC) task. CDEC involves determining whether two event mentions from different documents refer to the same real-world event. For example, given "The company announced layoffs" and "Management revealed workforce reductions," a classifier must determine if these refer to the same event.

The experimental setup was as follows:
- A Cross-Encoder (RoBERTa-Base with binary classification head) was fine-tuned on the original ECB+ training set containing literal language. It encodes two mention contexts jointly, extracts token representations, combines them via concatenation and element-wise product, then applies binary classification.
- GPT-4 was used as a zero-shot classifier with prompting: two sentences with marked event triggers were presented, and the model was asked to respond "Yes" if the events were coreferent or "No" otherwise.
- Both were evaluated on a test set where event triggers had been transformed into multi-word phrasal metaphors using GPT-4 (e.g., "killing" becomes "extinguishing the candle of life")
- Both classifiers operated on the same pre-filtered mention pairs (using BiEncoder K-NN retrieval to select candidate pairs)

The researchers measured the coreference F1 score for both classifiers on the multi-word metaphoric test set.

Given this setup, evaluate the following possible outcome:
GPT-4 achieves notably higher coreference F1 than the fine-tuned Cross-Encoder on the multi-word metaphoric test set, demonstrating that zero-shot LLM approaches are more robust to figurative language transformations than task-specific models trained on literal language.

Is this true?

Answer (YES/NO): NO